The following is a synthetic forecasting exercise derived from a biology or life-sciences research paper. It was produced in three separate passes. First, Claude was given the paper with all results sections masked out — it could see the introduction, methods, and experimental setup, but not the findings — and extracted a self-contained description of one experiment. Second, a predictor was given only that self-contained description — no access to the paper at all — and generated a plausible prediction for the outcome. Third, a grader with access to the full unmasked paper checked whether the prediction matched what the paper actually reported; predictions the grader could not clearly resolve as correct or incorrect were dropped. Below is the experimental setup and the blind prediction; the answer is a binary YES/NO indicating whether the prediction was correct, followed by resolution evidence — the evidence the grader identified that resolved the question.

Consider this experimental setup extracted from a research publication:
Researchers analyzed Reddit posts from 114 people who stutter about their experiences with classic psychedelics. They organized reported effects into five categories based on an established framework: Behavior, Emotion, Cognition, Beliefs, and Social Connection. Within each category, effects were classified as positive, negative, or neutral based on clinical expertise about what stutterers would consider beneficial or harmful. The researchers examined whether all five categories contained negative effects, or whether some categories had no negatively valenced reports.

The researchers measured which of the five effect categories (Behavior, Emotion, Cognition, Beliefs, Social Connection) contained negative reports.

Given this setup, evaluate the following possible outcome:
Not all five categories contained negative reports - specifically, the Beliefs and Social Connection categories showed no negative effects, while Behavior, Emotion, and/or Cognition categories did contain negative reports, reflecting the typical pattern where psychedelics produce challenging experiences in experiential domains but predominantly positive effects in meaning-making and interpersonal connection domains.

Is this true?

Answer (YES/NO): NO